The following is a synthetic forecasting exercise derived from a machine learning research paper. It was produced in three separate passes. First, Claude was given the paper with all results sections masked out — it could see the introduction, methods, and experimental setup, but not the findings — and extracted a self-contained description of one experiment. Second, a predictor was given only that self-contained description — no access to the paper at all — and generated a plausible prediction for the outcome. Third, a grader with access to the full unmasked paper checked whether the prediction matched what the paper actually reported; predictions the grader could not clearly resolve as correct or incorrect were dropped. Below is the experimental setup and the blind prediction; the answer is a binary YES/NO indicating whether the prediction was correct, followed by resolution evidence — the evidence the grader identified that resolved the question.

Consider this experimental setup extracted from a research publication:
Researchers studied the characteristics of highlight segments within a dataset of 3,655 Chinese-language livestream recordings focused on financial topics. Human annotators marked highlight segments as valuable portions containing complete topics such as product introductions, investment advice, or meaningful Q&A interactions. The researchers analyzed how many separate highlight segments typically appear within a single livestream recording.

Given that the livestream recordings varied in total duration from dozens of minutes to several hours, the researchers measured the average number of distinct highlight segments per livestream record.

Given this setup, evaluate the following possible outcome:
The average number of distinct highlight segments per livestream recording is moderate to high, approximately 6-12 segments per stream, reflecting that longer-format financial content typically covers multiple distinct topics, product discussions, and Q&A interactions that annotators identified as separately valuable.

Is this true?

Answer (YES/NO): YES